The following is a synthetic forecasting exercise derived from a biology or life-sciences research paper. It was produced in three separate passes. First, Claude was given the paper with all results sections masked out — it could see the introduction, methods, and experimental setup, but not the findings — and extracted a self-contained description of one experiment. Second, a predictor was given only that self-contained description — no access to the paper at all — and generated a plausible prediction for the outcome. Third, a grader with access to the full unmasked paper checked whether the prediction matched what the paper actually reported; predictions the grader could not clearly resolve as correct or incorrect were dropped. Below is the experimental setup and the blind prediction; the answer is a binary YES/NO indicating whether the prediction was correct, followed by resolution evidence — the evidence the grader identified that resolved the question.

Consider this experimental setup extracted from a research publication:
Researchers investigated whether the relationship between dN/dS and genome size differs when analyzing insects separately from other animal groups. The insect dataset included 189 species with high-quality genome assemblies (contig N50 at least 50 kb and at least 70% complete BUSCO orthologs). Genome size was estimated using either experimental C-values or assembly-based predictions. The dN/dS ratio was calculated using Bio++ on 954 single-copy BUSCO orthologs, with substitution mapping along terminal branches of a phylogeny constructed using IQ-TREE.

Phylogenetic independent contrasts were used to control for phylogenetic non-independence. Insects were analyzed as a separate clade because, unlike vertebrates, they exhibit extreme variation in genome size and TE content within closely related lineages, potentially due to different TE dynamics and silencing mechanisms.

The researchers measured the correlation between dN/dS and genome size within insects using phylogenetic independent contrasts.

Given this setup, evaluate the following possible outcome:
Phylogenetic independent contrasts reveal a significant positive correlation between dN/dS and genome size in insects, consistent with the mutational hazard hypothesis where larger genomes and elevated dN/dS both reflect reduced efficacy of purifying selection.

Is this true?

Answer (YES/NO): NO